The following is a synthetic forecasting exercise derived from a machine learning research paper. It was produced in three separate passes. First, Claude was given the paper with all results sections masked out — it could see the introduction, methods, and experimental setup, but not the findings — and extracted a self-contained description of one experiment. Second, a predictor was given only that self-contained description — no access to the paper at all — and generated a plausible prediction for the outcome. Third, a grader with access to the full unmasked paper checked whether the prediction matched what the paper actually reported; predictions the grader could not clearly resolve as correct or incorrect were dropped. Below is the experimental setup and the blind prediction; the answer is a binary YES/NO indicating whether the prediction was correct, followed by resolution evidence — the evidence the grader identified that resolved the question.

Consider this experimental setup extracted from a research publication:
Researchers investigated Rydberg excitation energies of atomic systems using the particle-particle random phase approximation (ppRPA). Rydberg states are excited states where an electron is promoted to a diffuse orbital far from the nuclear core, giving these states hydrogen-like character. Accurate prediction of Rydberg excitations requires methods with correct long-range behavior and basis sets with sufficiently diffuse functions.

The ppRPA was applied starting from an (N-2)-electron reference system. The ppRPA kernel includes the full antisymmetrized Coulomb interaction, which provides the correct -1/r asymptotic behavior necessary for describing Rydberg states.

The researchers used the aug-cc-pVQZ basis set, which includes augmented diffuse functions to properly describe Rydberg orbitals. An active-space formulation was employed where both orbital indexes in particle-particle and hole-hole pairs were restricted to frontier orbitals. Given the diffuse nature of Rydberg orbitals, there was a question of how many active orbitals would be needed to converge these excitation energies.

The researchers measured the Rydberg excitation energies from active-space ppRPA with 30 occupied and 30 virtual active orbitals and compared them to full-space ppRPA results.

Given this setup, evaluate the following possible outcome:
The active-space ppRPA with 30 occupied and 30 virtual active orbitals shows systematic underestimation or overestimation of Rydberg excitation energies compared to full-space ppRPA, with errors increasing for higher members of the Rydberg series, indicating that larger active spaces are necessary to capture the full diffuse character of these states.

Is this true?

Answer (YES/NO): NO